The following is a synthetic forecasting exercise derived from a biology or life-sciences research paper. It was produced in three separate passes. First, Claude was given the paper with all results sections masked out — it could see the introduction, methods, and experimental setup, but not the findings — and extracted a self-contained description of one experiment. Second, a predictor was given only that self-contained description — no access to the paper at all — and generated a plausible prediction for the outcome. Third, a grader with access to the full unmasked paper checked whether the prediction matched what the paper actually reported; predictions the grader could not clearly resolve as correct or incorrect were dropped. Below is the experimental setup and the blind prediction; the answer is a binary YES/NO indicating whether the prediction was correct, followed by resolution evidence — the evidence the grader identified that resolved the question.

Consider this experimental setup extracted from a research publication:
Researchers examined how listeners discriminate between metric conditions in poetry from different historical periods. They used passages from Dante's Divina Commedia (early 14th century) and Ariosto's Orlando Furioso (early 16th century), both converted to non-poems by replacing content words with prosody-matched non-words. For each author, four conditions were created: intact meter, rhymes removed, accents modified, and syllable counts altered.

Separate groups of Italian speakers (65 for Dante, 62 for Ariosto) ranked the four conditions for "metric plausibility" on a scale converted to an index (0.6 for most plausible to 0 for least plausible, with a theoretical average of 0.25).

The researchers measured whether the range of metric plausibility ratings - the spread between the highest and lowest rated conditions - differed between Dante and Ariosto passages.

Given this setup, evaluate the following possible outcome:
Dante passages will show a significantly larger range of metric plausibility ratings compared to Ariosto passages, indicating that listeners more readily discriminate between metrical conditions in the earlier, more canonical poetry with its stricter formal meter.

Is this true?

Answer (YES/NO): NO